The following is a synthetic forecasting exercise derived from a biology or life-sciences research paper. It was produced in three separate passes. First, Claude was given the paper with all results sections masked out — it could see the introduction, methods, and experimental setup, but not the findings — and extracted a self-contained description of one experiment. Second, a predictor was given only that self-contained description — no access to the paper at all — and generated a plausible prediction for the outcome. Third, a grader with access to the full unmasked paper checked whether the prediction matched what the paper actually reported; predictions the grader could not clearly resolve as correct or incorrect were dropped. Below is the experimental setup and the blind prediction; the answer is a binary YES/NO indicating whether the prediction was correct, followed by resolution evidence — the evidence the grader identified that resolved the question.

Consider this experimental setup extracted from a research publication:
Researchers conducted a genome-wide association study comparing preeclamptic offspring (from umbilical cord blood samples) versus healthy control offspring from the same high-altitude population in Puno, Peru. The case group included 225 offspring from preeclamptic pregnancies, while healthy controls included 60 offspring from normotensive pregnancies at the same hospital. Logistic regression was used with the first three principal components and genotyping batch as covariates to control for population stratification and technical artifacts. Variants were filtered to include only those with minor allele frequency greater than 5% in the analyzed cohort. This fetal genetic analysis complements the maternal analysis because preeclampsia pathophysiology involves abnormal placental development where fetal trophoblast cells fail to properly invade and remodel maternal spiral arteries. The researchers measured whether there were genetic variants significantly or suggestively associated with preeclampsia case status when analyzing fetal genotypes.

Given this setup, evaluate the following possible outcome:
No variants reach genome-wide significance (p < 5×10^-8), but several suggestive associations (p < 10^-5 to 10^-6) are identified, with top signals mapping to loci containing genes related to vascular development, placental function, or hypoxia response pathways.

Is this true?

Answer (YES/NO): YES